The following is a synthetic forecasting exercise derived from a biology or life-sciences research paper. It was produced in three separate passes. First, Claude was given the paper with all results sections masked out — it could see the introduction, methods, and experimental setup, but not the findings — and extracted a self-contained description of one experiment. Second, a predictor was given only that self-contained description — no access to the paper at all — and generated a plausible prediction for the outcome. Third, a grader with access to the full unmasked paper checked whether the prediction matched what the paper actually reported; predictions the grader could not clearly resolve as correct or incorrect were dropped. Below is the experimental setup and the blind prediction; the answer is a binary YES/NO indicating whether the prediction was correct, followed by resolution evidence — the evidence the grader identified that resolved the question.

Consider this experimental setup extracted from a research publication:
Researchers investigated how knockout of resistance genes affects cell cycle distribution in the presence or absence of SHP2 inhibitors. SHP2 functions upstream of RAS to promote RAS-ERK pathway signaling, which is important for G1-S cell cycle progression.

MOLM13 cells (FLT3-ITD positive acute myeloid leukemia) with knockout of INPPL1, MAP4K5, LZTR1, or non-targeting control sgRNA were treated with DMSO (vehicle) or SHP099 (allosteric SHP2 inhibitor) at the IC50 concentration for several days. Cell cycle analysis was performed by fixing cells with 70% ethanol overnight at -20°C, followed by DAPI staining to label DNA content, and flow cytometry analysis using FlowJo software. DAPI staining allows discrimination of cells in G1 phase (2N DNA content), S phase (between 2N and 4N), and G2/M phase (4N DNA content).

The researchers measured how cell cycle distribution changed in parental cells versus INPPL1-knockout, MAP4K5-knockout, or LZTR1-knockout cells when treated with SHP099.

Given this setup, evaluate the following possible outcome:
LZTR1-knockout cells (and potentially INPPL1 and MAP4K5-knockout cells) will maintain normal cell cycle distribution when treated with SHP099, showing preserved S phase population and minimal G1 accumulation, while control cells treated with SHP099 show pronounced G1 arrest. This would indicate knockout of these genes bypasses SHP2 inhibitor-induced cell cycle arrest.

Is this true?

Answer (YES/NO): YES